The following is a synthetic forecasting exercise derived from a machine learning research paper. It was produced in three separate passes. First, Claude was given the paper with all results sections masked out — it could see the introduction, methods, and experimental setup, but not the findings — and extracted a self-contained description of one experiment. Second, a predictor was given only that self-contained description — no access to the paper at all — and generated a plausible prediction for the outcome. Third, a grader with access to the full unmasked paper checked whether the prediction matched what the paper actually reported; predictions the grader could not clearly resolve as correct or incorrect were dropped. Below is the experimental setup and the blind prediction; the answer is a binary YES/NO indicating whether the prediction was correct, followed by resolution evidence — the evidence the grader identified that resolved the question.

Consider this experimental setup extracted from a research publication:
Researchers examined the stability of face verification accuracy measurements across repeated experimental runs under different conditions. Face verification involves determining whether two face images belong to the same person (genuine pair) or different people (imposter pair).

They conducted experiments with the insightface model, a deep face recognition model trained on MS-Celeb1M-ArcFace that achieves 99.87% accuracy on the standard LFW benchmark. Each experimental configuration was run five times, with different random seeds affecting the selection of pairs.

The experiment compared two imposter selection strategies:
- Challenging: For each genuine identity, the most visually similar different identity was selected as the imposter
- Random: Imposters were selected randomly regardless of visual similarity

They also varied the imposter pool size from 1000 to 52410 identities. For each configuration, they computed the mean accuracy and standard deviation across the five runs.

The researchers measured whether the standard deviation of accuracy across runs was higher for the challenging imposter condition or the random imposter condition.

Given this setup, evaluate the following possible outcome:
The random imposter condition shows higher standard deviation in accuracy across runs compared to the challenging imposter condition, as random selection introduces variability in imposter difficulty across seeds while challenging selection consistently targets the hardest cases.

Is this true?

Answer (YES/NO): NO